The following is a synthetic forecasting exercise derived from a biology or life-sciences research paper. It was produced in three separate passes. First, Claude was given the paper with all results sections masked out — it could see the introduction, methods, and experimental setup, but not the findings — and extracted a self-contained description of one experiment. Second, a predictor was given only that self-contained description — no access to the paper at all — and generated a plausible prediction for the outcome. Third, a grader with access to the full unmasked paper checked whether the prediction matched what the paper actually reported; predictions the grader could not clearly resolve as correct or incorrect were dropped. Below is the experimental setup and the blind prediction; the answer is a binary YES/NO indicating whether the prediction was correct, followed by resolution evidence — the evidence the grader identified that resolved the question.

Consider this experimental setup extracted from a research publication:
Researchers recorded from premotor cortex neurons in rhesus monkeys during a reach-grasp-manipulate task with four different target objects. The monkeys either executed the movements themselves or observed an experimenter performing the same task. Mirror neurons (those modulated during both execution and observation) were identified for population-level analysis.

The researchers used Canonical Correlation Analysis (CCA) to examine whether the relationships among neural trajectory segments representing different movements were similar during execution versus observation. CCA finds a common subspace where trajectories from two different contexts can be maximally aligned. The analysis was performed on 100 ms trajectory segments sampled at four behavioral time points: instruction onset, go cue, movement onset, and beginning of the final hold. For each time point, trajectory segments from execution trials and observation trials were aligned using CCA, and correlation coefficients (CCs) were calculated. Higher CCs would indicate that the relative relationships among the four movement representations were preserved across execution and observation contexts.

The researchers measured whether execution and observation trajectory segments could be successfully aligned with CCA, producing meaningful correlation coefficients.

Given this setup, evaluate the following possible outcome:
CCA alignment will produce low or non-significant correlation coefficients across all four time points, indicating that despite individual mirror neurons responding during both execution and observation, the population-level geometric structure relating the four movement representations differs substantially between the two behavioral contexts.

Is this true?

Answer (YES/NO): NO